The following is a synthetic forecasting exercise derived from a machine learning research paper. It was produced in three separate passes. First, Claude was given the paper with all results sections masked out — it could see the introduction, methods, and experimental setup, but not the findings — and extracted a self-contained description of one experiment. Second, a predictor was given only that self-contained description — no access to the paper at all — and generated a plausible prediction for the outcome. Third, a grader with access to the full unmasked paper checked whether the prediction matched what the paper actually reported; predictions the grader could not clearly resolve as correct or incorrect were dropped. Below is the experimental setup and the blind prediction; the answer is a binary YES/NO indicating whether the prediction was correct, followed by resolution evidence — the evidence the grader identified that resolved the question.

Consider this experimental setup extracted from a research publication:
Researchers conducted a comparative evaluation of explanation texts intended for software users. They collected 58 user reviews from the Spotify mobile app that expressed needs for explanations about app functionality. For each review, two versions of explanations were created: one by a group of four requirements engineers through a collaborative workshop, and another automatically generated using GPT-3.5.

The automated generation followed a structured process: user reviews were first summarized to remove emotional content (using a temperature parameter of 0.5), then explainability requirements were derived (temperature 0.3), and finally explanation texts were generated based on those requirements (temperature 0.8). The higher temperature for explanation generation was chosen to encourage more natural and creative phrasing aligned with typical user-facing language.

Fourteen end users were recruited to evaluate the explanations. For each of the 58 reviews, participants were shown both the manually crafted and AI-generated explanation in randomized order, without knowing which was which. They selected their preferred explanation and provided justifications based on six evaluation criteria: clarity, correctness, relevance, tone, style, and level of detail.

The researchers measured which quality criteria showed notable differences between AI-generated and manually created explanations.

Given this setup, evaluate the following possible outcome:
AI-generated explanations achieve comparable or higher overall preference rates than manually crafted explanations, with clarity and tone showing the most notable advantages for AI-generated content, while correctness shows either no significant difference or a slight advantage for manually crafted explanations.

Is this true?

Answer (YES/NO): NO